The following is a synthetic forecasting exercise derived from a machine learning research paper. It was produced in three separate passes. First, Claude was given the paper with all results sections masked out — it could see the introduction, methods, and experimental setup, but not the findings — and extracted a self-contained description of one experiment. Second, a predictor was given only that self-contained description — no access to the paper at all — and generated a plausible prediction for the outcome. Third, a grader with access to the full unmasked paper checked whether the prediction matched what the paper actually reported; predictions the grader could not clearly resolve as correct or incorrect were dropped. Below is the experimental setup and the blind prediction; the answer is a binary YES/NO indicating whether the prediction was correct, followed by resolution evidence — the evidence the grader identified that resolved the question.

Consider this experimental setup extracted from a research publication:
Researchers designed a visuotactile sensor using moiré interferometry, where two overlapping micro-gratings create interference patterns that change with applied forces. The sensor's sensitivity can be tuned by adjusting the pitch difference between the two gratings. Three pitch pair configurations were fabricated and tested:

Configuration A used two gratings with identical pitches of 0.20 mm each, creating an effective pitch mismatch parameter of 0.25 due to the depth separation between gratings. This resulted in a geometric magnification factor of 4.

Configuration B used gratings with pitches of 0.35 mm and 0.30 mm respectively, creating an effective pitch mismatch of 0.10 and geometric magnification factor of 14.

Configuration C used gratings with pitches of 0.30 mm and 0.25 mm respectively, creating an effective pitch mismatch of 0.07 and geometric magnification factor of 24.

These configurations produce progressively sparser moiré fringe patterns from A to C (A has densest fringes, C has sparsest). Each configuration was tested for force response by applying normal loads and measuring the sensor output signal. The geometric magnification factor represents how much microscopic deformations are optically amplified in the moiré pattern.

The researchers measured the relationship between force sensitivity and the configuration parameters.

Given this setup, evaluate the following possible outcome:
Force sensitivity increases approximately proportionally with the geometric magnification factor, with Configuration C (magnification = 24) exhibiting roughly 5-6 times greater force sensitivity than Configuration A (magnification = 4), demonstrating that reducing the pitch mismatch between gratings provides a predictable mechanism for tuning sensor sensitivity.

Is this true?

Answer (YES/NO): NO